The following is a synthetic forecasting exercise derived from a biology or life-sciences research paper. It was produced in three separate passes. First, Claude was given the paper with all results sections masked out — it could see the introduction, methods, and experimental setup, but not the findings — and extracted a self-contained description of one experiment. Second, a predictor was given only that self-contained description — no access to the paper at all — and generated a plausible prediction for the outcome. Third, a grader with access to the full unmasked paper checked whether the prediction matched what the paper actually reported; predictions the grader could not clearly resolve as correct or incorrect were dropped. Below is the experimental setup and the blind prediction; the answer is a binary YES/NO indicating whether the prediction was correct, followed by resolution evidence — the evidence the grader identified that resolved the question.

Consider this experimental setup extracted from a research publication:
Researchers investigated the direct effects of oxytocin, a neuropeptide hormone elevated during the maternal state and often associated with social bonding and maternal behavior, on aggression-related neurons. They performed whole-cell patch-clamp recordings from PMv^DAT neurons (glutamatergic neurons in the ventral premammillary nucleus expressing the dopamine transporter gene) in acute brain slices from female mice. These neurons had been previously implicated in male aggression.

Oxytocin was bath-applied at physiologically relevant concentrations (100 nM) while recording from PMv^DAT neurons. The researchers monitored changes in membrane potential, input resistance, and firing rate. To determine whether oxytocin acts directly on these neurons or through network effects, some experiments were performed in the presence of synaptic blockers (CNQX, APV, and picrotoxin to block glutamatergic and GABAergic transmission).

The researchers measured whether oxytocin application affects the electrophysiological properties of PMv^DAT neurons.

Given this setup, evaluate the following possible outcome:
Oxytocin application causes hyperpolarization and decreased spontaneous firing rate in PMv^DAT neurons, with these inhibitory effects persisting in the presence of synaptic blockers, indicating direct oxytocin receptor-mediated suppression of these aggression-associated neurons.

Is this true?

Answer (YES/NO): NO